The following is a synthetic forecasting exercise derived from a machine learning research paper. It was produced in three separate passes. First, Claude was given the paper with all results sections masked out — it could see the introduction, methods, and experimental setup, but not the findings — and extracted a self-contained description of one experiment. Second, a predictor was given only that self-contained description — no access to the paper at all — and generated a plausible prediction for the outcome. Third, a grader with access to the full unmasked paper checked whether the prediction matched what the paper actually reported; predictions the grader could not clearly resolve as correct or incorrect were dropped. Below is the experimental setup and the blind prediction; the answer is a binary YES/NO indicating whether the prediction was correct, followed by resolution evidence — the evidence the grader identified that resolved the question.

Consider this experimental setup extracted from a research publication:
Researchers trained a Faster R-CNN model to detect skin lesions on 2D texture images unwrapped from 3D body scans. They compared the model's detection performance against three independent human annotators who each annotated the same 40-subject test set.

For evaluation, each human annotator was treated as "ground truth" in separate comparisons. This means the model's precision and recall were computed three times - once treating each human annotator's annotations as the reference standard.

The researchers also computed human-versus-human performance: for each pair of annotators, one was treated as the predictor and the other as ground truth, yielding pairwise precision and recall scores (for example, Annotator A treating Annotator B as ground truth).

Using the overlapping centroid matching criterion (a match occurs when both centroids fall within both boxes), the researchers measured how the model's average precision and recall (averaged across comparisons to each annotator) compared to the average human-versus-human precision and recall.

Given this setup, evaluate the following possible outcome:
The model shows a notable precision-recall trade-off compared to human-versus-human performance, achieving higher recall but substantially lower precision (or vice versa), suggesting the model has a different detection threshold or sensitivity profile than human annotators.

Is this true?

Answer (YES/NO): NO